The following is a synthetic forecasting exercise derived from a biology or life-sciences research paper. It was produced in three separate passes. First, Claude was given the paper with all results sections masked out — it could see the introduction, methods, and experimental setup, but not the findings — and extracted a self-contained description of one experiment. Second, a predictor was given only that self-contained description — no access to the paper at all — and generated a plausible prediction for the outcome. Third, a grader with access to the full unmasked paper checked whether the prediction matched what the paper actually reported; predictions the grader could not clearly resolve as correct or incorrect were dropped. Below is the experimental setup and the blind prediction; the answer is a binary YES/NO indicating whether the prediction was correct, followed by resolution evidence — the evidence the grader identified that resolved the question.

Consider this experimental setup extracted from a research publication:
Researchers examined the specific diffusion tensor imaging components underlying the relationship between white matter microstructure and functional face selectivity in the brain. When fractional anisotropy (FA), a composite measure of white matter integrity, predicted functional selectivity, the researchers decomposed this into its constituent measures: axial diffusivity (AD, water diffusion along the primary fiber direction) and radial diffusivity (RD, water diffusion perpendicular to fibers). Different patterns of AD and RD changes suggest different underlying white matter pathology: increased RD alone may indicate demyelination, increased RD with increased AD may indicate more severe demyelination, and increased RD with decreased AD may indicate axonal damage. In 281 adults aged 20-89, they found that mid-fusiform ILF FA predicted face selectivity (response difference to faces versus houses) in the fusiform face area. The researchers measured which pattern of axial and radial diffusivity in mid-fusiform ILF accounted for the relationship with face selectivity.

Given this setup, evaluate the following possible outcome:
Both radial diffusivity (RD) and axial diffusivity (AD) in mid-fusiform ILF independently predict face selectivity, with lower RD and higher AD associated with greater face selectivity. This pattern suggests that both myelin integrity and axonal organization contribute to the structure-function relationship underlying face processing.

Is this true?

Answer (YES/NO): YES